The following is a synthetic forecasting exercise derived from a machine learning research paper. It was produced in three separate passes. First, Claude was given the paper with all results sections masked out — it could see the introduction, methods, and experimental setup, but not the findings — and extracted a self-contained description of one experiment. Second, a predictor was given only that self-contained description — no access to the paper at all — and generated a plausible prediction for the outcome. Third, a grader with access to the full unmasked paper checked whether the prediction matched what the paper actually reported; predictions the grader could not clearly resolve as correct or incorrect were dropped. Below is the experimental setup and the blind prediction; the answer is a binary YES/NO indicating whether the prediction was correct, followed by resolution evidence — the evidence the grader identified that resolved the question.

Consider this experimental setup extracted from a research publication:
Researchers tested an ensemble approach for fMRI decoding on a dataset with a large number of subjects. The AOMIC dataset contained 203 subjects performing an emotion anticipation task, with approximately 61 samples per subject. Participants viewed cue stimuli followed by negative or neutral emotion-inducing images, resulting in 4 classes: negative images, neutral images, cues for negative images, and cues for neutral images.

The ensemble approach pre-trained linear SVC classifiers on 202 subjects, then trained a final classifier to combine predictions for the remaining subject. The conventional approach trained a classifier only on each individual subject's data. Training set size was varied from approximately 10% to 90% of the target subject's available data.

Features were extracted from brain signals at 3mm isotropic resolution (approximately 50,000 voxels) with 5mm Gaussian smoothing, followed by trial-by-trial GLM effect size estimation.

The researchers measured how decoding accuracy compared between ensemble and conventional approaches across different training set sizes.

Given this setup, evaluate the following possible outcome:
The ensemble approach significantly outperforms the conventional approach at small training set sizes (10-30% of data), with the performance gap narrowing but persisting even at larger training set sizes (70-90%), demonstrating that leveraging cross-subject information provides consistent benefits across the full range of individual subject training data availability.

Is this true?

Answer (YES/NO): NO